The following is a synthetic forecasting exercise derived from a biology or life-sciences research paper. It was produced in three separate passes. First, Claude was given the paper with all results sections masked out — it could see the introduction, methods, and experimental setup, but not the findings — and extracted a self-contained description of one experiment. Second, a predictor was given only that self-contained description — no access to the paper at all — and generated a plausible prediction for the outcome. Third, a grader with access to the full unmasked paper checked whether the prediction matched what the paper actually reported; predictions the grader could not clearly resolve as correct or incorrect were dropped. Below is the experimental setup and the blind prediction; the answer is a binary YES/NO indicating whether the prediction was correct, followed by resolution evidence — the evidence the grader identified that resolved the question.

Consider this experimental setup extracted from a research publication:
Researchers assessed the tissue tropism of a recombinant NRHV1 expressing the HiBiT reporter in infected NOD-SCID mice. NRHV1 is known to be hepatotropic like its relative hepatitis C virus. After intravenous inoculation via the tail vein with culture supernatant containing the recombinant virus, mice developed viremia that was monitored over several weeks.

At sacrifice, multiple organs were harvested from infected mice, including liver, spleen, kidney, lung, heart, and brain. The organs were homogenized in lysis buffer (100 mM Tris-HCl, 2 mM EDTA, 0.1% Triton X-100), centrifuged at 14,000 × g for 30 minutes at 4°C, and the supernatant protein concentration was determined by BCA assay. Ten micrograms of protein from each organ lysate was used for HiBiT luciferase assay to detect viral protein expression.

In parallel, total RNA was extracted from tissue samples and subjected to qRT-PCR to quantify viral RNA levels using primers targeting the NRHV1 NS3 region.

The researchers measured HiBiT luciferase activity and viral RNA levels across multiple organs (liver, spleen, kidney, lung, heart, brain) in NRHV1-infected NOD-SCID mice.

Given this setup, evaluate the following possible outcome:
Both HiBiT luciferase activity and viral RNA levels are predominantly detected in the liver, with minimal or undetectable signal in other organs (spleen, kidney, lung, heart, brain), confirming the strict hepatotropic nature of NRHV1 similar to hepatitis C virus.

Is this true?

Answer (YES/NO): YES